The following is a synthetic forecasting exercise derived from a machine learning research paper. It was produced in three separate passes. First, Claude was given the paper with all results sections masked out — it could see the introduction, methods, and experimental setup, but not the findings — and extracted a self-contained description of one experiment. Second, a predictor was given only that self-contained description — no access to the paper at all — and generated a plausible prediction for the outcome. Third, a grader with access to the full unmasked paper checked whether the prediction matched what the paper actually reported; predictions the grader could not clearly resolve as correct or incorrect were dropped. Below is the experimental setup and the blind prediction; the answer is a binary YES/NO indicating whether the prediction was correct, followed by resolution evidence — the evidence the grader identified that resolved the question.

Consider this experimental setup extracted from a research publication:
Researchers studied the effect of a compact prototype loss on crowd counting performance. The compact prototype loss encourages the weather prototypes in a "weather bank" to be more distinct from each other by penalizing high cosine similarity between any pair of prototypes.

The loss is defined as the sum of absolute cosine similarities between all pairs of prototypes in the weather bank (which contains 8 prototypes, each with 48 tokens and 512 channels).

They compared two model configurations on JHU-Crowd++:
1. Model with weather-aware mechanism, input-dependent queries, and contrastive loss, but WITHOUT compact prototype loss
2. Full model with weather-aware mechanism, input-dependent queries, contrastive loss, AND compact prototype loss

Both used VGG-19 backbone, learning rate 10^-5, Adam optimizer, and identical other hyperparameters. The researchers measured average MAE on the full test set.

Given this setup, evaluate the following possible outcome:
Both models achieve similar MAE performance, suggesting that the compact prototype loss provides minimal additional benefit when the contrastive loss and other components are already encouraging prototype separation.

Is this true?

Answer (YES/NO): NO